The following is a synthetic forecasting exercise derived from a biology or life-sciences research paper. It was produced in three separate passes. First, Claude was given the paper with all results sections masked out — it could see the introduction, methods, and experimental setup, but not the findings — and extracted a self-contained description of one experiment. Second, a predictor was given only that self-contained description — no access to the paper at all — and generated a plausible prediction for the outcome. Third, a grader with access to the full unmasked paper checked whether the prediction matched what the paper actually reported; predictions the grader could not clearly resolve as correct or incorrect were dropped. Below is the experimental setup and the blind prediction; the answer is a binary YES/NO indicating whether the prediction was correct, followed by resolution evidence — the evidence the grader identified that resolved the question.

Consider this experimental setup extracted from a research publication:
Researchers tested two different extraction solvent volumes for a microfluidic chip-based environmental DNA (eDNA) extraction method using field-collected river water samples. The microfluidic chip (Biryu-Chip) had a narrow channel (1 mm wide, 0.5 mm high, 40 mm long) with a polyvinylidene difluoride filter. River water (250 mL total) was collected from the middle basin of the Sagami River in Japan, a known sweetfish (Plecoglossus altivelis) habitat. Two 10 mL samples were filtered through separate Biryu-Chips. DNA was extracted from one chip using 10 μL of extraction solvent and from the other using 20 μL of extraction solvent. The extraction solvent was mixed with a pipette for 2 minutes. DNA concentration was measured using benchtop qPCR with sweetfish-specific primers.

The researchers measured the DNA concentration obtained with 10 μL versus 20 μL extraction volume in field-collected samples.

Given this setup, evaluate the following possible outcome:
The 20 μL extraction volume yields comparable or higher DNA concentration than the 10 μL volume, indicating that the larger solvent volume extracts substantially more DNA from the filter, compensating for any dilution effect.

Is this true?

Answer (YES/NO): NO